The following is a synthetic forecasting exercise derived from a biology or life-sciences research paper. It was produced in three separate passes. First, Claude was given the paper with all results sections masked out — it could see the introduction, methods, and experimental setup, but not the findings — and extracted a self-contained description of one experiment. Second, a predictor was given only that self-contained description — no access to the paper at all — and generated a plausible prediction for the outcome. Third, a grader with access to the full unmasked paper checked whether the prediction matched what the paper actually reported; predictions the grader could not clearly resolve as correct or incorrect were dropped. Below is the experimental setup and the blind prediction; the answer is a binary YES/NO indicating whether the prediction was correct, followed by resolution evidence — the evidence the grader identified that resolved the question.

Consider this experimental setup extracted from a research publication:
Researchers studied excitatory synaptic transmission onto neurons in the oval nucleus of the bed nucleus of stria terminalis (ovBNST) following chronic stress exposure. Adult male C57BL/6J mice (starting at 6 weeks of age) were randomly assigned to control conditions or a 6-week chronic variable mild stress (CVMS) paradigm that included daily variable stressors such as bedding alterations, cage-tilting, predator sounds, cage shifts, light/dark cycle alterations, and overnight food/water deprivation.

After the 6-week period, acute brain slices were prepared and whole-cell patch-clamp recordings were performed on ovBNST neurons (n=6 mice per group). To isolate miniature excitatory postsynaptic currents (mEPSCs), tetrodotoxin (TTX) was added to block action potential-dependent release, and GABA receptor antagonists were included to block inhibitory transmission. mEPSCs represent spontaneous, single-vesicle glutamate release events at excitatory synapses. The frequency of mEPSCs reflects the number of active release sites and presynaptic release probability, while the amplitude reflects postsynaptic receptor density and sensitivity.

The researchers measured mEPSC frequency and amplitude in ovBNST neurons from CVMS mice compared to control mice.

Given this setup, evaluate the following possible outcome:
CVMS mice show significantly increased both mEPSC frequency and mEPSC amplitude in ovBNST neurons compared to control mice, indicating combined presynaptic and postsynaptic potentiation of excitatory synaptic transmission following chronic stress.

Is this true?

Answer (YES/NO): NO